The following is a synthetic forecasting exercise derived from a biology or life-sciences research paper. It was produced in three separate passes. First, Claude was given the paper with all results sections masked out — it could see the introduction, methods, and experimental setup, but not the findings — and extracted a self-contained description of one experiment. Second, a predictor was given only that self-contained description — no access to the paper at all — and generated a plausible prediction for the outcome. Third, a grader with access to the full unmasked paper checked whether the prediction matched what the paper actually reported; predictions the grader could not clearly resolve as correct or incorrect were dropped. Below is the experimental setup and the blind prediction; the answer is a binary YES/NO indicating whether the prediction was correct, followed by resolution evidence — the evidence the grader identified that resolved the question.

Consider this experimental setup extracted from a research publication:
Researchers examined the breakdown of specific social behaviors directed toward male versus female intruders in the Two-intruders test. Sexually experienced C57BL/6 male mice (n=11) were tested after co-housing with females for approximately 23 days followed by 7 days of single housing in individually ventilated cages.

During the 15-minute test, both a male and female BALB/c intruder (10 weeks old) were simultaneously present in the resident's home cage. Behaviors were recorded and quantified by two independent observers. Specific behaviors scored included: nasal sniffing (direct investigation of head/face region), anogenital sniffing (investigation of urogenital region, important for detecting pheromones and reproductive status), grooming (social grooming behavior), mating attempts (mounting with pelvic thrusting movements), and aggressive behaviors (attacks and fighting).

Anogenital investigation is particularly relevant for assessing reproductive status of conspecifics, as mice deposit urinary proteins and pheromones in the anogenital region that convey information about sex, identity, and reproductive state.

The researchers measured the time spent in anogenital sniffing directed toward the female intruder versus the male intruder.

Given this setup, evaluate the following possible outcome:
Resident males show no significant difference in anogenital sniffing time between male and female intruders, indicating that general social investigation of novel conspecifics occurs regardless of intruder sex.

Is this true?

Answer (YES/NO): NO